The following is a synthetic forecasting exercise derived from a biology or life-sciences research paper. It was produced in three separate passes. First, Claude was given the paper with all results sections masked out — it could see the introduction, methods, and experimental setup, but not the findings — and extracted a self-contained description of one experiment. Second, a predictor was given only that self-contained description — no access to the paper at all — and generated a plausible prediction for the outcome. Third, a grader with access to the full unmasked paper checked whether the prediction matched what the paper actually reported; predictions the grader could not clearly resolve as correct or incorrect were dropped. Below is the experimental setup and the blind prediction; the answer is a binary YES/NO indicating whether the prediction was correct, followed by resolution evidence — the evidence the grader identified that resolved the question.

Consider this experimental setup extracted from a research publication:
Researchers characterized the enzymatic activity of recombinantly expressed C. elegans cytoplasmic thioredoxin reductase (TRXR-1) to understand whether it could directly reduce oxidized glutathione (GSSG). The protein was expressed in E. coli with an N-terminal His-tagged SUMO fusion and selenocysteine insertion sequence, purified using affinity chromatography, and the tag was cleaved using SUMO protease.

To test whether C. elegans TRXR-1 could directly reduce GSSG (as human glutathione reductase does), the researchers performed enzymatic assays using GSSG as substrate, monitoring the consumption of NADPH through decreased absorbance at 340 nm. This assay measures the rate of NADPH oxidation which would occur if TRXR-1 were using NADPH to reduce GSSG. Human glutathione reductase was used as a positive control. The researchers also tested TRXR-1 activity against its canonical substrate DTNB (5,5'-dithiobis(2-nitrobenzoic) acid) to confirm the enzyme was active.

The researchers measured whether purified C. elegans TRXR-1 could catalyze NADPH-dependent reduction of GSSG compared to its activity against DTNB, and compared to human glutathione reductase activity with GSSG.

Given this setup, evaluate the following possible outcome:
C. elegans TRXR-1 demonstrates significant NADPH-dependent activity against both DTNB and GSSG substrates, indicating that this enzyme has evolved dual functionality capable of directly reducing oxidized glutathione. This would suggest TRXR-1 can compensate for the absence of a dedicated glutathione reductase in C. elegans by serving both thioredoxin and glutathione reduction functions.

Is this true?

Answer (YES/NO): NO